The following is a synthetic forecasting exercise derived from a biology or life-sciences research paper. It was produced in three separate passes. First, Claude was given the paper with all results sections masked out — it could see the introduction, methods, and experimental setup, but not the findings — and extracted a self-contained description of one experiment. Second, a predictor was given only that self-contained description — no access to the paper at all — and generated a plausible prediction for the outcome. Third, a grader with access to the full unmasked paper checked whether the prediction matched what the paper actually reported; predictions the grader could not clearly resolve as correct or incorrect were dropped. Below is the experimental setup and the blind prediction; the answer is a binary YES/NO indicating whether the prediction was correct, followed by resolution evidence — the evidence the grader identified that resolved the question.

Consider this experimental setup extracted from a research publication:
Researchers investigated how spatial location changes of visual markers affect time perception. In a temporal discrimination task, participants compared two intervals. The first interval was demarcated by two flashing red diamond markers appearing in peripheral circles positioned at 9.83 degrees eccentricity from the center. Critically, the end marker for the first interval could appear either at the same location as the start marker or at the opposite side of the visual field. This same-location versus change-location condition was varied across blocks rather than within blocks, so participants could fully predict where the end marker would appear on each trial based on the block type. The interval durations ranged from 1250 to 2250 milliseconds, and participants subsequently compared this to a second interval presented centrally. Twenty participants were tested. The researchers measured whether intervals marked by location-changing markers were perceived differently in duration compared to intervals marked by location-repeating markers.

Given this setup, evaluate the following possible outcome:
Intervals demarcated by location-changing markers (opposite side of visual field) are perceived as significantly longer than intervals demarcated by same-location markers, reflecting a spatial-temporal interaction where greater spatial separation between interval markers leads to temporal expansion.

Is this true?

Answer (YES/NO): YES